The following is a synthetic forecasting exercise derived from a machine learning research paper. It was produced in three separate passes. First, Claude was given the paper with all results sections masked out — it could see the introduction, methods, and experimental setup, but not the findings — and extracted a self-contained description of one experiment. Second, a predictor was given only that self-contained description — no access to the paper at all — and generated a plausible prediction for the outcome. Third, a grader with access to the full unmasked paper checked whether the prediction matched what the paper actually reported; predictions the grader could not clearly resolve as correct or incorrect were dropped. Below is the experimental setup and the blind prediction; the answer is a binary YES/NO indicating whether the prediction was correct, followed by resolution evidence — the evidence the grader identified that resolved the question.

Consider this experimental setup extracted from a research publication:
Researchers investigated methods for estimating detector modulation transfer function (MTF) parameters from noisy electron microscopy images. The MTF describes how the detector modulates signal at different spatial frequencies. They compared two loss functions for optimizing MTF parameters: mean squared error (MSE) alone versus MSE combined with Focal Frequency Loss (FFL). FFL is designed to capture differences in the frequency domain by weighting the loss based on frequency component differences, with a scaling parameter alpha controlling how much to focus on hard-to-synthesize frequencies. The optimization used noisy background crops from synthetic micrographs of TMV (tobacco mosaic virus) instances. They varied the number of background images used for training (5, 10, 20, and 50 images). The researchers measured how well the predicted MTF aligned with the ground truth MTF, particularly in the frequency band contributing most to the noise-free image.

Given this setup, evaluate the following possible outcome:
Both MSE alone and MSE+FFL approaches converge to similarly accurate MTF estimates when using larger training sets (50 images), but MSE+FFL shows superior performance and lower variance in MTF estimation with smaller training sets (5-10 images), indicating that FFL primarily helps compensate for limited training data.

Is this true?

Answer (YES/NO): NO